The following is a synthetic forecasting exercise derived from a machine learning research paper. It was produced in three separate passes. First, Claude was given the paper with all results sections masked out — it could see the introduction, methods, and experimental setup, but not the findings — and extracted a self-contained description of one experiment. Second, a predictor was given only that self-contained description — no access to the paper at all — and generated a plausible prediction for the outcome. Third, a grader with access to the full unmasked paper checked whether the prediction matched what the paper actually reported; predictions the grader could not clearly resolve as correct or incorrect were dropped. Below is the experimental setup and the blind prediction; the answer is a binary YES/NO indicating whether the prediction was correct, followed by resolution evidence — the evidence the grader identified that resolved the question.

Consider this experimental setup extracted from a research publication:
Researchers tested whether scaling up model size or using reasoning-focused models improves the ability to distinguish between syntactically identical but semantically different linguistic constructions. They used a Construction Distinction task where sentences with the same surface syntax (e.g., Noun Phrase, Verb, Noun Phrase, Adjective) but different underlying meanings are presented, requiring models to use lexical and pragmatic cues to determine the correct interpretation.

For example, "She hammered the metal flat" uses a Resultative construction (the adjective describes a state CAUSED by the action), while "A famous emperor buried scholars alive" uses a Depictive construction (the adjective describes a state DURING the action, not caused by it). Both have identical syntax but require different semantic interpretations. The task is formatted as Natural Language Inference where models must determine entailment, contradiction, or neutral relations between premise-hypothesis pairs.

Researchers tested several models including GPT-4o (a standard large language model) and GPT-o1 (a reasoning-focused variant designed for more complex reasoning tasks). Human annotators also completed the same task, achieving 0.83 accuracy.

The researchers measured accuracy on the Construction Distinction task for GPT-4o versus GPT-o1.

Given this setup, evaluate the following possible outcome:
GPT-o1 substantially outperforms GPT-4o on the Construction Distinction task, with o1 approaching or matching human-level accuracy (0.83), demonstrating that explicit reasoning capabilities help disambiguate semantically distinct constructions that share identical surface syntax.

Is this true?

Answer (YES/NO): NO